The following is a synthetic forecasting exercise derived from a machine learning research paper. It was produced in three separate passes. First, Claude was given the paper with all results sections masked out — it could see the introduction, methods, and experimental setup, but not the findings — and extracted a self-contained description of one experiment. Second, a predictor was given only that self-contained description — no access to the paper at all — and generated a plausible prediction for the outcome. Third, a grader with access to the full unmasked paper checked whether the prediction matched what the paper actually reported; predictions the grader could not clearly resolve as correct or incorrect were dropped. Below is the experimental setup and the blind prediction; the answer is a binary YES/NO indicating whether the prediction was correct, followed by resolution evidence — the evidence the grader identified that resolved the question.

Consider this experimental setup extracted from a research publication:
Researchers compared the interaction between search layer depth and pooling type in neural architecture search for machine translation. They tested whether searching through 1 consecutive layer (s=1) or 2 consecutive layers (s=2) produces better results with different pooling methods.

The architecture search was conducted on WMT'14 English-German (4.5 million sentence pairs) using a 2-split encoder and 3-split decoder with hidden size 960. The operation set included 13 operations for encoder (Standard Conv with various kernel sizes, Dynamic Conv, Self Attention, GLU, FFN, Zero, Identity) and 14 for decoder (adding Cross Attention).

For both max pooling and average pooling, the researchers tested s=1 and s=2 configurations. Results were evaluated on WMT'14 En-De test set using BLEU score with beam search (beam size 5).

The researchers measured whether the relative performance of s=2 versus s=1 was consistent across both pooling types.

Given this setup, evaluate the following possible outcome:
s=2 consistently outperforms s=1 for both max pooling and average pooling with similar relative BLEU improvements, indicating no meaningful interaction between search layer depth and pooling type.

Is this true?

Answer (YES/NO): NO